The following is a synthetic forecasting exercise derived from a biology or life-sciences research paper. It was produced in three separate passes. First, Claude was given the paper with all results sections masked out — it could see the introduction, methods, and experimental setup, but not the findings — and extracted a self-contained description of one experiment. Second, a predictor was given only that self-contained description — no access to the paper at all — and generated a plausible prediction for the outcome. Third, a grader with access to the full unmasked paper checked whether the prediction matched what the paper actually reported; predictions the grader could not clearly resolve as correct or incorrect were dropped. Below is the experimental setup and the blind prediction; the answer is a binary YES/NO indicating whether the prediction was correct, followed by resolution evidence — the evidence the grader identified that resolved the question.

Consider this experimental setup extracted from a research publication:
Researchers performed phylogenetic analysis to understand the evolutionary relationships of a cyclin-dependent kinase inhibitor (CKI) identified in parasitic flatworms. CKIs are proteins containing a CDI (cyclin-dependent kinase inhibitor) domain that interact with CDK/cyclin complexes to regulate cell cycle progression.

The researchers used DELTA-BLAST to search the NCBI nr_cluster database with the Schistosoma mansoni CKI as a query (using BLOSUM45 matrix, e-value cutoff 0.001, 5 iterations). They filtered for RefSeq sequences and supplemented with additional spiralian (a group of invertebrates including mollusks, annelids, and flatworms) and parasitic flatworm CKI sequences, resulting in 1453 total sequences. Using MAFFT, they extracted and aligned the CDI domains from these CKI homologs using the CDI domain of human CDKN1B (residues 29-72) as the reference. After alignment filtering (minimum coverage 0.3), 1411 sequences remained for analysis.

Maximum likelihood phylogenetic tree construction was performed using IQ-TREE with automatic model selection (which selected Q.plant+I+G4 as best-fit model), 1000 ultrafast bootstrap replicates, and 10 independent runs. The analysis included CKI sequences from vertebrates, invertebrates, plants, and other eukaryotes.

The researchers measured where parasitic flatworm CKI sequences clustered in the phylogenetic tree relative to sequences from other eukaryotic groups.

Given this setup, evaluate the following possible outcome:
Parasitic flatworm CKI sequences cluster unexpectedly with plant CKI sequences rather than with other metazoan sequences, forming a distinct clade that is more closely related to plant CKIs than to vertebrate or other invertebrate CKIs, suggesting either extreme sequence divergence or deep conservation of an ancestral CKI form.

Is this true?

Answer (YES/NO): NO